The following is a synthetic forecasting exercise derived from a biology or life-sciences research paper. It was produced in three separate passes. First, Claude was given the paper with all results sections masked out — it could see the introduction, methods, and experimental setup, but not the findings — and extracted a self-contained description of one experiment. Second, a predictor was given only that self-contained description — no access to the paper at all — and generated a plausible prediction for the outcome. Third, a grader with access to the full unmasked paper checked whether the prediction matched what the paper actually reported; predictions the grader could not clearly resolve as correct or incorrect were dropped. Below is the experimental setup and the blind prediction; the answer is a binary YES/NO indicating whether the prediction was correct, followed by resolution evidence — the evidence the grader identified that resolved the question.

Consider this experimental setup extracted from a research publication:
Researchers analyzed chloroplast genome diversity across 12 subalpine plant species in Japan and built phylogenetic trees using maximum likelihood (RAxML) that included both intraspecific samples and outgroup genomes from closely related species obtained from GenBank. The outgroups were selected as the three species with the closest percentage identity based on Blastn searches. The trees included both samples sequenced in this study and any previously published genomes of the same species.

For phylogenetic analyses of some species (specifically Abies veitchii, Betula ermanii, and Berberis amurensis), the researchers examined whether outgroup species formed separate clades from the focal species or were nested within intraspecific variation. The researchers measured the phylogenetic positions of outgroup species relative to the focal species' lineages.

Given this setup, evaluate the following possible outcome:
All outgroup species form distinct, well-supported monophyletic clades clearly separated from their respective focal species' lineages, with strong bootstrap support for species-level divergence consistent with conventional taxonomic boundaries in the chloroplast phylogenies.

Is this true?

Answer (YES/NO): NO